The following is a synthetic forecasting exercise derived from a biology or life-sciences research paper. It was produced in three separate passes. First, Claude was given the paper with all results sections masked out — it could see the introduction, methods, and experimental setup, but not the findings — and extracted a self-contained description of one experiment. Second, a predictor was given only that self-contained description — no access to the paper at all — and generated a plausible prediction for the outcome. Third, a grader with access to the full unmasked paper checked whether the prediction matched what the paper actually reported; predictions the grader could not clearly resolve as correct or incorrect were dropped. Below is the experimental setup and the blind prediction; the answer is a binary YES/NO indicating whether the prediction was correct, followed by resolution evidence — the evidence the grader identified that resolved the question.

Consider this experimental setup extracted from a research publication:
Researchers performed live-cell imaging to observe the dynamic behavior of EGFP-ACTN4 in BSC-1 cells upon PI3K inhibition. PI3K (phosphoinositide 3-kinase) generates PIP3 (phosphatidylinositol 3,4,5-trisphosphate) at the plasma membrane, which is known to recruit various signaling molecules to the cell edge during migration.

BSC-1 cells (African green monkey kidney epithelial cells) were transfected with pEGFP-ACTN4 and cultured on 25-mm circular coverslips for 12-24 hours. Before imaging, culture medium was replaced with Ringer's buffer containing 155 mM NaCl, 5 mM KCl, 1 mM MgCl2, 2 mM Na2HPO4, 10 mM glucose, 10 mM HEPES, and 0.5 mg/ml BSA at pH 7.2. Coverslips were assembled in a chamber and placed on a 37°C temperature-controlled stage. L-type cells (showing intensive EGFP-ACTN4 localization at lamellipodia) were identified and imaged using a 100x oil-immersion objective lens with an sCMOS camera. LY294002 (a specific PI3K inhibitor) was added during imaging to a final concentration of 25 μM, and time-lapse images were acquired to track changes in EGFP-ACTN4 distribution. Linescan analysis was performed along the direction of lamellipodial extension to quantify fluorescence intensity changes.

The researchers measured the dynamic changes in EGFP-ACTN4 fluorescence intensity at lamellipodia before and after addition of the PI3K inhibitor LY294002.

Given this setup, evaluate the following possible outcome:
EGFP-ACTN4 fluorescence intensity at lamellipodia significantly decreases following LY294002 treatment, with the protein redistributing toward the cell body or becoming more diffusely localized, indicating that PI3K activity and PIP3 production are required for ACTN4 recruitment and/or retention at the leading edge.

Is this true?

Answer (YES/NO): YES